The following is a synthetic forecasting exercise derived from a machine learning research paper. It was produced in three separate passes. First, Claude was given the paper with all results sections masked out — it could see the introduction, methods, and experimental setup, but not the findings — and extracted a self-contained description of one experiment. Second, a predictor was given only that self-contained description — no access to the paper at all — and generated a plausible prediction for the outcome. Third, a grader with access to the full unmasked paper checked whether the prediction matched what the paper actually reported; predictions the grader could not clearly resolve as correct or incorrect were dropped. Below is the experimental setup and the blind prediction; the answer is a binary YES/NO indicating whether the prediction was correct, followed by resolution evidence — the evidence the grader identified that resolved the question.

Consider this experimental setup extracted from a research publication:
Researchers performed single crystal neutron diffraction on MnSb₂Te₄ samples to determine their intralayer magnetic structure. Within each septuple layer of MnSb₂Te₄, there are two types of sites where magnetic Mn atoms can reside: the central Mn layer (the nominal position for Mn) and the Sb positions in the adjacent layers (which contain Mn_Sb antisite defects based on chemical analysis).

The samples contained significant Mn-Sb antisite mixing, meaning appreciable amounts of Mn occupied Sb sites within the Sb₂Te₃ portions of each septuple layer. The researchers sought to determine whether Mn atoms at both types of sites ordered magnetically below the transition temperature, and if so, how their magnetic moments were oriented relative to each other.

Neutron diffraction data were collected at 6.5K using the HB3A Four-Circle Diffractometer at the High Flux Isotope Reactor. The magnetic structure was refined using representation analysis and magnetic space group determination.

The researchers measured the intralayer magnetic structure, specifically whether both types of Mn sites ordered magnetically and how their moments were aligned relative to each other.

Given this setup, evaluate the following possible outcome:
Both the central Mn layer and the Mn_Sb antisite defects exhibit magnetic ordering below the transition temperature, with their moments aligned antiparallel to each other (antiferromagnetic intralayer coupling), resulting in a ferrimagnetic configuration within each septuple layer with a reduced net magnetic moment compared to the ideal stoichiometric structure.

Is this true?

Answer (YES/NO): YES